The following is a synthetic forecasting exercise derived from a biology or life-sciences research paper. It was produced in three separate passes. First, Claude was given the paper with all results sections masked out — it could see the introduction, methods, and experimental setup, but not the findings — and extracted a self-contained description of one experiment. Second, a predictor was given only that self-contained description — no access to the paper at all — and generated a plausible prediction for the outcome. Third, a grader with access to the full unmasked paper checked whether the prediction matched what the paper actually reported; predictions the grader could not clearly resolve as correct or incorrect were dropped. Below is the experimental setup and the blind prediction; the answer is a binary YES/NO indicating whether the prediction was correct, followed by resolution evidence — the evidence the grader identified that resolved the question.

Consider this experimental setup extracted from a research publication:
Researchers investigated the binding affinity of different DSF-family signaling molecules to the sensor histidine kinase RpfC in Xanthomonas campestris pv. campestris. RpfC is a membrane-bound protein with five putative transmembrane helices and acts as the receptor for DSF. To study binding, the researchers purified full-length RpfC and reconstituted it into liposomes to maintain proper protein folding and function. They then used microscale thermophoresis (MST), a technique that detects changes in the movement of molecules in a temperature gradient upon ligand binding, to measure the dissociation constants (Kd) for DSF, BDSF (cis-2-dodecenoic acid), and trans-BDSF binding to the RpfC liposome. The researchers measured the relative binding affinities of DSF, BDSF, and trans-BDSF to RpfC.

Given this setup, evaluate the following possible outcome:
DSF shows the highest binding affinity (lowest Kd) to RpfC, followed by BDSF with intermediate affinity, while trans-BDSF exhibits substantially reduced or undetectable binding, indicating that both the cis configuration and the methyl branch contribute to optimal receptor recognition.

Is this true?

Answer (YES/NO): YES